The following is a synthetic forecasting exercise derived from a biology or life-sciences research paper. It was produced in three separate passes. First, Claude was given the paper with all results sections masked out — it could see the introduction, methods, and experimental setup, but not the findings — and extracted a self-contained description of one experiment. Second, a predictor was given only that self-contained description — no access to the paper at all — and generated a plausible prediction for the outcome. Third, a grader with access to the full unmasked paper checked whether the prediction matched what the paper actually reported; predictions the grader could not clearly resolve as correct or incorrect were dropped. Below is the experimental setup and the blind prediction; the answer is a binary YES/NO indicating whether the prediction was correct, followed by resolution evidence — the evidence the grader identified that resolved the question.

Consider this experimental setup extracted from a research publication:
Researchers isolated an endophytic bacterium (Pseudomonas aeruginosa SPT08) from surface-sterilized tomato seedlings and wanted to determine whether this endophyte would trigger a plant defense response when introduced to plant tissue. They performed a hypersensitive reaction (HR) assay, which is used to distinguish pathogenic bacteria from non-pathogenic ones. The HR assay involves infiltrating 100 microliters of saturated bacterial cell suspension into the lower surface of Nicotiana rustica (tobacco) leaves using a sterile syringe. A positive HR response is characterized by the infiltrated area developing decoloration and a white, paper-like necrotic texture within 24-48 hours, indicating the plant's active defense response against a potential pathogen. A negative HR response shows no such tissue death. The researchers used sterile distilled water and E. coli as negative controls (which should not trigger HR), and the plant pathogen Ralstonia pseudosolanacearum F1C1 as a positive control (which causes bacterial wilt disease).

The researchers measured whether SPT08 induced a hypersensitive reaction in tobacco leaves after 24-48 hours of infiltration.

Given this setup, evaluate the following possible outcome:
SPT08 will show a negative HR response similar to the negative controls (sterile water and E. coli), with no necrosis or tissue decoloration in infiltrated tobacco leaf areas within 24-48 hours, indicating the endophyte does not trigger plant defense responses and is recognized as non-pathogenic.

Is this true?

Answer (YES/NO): YES